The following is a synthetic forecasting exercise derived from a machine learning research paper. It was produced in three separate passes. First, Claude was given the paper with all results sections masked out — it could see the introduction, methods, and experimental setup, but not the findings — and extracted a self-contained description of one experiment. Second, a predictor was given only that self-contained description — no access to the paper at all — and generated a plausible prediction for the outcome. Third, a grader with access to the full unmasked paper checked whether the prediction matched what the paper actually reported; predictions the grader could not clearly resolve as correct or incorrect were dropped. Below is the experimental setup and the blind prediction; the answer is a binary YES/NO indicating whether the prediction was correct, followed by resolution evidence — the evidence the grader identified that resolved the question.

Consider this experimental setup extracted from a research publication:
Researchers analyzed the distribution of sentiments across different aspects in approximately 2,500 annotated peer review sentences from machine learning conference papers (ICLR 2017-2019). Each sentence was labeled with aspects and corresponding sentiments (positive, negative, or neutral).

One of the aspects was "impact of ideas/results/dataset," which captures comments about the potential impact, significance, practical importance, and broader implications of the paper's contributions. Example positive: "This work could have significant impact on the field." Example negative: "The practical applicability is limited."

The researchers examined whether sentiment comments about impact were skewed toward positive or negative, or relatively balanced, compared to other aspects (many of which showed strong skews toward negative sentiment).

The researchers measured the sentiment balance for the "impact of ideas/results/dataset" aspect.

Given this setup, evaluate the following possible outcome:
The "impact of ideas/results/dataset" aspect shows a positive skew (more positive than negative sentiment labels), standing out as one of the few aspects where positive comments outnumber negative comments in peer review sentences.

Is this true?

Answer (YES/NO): YES